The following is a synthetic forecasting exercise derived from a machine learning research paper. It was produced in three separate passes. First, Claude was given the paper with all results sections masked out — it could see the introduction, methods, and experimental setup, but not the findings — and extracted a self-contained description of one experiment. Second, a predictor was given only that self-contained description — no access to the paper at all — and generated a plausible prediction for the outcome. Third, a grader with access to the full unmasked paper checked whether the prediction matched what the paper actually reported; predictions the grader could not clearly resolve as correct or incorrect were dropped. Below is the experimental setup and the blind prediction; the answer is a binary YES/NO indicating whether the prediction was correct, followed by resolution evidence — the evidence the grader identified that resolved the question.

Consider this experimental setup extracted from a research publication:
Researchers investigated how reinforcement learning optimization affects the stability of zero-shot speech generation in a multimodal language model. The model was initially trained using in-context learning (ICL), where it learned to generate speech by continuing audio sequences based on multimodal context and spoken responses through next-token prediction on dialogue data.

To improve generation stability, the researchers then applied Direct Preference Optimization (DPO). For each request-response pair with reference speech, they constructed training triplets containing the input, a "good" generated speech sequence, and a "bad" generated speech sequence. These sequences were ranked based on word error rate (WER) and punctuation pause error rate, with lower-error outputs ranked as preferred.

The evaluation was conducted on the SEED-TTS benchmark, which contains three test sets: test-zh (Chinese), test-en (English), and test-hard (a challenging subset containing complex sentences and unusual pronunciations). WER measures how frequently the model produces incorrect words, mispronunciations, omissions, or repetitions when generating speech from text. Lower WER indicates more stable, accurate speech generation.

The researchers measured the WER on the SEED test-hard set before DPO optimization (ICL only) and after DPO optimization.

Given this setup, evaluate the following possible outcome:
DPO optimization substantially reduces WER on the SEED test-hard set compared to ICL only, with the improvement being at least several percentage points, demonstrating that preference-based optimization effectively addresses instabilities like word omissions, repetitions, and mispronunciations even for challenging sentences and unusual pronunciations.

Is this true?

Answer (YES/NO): NO